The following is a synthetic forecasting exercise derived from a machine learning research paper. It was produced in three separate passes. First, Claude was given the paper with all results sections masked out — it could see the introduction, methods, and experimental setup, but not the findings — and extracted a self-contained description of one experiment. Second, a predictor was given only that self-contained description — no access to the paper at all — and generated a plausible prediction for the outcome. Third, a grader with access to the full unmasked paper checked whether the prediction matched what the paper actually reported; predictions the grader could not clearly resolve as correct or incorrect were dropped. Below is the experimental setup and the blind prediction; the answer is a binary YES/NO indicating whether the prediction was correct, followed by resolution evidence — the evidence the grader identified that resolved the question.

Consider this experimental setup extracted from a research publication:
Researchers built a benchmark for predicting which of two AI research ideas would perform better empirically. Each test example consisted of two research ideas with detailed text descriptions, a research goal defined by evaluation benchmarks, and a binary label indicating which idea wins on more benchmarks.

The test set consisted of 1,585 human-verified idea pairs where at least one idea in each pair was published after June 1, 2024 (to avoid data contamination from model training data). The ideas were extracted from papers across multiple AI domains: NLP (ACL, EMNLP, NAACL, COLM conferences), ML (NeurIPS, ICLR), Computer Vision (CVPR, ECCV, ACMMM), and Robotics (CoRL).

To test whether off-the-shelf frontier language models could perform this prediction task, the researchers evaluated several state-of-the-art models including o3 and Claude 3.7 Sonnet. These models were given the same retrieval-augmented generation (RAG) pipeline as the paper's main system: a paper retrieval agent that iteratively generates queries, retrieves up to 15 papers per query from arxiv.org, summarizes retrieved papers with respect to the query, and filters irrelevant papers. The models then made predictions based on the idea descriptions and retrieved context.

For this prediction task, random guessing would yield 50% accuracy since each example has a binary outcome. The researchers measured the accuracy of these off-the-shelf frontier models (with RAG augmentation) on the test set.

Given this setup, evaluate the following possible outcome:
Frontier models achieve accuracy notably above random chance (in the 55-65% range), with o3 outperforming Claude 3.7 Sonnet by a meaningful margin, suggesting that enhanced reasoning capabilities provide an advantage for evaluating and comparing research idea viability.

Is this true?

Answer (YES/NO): NO